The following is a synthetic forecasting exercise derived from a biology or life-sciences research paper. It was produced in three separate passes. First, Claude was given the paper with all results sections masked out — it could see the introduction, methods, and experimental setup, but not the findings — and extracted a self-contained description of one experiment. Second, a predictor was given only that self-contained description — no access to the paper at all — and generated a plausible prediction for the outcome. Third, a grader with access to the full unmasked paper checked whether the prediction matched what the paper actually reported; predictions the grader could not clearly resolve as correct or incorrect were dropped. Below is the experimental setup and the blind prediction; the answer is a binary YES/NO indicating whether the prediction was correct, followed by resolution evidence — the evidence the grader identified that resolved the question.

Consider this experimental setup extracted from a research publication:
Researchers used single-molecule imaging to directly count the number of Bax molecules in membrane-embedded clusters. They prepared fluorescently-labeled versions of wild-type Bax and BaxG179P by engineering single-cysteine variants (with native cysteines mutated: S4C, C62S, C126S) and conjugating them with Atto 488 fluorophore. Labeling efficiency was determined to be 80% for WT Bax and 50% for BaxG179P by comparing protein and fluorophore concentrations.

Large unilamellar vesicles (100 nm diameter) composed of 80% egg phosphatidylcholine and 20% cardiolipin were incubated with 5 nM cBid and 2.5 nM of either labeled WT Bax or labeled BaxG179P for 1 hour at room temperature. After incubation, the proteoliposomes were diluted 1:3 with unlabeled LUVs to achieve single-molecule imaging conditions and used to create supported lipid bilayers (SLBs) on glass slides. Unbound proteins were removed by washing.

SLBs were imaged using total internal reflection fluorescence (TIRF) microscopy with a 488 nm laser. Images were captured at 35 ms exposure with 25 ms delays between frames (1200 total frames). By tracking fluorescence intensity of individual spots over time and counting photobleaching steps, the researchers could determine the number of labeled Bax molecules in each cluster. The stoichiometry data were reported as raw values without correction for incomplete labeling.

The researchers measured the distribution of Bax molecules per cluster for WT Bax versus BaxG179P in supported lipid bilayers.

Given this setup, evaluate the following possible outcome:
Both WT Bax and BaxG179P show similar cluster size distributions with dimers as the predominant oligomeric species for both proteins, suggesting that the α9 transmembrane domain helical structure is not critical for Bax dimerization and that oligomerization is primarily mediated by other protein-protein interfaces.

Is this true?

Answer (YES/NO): NO